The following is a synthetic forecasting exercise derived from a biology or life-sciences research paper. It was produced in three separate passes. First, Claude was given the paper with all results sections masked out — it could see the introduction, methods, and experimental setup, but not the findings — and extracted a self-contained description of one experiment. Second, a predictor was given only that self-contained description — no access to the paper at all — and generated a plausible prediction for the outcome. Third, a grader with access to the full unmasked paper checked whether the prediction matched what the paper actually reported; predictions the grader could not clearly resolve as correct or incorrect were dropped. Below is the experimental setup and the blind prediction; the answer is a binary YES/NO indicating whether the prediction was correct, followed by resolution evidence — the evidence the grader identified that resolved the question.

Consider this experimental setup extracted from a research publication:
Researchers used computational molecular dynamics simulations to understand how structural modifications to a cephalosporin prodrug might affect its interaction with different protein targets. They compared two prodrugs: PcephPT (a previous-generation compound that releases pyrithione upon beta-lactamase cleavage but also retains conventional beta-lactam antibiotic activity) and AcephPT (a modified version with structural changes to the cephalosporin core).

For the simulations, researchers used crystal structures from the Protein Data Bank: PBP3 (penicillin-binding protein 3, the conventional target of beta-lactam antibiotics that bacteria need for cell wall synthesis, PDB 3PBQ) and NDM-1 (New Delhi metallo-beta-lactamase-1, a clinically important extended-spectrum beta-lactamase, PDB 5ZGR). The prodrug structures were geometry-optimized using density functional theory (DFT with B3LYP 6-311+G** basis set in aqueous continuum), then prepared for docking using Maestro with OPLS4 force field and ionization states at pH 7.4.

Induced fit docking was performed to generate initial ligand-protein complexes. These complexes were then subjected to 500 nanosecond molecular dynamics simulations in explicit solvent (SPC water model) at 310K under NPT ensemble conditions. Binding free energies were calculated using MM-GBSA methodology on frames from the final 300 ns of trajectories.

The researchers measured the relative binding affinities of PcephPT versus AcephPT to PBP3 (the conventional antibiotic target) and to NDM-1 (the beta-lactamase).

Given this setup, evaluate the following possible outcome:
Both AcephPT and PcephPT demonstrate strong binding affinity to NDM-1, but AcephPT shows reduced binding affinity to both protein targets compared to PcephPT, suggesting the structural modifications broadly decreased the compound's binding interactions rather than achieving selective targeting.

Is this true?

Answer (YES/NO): NO